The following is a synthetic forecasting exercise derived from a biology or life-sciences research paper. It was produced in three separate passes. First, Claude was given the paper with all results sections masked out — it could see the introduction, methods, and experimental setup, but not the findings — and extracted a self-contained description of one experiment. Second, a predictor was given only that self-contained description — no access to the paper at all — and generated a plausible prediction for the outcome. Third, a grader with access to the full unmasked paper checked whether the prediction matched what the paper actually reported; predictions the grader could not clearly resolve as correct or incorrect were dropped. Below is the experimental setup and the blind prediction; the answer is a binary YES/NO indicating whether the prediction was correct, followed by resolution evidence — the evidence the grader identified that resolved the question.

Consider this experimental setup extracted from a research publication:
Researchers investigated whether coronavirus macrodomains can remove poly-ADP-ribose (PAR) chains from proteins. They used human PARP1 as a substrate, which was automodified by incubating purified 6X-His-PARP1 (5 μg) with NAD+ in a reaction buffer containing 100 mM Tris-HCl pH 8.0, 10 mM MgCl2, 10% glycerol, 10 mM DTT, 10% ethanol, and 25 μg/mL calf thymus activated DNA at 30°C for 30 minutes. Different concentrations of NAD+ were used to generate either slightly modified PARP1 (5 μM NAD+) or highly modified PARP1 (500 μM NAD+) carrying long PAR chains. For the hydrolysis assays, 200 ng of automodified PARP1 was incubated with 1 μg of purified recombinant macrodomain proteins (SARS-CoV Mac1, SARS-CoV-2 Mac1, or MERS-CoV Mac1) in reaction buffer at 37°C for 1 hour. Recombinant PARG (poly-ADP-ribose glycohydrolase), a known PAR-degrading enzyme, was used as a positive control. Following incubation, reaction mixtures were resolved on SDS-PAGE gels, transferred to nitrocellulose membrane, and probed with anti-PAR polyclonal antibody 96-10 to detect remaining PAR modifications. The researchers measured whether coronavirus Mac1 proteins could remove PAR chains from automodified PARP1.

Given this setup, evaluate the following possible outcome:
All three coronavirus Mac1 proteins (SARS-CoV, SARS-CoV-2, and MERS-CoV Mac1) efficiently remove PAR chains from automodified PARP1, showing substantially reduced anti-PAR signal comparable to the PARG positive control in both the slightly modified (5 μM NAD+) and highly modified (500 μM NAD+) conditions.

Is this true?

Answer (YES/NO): NO